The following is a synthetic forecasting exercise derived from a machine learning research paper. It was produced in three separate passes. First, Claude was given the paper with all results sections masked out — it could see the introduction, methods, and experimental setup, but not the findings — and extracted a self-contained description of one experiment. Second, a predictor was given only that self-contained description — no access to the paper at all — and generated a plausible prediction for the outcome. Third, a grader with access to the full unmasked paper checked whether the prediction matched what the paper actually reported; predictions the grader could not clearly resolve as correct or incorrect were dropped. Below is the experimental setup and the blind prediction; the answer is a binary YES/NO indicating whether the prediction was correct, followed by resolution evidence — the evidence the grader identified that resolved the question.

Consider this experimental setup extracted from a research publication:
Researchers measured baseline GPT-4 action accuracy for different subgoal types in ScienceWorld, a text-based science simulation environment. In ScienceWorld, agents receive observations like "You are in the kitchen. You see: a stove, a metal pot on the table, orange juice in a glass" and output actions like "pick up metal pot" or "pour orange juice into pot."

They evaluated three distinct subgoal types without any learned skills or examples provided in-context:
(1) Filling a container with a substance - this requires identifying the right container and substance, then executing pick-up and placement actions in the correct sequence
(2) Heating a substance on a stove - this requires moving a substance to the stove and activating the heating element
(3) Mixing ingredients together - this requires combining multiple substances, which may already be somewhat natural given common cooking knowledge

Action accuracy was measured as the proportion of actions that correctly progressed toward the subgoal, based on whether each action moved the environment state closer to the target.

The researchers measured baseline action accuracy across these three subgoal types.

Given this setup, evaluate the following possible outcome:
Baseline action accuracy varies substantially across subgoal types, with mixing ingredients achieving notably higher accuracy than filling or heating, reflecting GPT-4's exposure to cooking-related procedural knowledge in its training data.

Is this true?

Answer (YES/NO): YES